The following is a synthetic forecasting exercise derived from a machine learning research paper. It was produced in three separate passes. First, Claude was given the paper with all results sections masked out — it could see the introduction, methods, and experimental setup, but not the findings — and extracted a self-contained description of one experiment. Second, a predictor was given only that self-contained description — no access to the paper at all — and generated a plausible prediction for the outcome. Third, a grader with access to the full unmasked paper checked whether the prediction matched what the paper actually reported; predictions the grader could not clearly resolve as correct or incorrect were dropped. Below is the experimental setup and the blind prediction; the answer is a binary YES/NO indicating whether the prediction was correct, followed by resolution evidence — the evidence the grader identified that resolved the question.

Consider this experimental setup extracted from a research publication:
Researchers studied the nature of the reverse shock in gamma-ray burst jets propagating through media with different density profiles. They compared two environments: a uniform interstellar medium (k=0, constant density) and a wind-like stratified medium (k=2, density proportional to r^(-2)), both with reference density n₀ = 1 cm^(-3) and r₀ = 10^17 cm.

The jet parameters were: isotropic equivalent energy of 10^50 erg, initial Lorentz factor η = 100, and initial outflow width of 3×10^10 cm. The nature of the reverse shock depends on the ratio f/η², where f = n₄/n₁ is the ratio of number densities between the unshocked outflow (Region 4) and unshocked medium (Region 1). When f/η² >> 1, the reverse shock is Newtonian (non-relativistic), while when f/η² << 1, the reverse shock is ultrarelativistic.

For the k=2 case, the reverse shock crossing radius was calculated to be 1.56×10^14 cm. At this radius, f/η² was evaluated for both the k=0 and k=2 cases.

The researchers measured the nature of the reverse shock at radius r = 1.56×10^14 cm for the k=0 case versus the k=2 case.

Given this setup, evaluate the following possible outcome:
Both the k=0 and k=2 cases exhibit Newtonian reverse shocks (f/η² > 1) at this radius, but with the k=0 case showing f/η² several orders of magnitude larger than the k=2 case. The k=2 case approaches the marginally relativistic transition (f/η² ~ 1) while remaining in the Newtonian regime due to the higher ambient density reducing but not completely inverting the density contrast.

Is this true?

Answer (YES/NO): NO